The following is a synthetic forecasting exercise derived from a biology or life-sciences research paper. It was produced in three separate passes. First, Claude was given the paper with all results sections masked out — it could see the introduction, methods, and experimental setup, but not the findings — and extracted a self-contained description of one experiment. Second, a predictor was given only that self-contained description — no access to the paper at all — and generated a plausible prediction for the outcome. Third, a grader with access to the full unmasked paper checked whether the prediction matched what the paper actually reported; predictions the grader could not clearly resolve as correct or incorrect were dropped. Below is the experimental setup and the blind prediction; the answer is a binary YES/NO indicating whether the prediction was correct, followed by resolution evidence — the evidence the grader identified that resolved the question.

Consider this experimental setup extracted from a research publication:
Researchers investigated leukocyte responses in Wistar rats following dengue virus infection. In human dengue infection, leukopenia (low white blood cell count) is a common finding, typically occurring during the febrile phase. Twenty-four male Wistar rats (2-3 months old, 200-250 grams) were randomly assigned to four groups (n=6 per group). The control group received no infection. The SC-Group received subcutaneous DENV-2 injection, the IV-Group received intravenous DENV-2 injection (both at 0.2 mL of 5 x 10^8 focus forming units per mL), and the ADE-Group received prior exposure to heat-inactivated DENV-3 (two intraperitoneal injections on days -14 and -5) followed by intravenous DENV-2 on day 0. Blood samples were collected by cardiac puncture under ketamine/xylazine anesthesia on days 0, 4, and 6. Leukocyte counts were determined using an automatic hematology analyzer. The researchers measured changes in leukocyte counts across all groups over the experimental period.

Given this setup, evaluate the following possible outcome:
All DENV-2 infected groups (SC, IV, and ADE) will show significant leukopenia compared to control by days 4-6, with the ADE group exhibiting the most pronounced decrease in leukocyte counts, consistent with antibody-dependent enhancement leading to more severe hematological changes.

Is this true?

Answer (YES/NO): NO